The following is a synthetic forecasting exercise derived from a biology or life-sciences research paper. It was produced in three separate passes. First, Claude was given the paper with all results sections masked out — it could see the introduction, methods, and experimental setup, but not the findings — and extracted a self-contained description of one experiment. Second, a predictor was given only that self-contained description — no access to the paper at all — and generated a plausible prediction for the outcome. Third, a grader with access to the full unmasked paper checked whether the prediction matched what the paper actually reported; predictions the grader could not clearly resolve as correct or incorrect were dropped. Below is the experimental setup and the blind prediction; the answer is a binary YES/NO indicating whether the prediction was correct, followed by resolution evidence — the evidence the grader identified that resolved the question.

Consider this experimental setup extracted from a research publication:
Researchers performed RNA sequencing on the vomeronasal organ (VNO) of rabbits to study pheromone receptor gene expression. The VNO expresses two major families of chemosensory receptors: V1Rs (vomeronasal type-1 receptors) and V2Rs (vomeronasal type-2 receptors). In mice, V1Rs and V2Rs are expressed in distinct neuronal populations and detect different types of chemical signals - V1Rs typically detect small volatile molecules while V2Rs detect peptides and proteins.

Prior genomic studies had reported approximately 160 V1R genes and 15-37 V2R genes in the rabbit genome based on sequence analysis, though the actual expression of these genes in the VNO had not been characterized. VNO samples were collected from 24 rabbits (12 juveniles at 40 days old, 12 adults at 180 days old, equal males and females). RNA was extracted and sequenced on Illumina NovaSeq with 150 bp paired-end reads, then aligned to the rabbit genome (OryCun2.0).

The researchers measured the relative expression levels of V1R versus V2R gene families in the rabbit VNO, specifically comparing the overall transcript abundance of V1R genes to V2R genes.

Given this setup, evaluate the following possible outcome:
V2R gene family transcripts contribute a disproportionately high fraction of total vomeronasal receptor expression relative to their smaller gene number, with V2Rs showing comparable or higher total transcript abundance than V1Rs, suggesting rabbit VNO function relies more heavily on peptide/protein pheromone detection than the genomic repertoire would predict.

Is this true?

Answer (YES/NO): YES